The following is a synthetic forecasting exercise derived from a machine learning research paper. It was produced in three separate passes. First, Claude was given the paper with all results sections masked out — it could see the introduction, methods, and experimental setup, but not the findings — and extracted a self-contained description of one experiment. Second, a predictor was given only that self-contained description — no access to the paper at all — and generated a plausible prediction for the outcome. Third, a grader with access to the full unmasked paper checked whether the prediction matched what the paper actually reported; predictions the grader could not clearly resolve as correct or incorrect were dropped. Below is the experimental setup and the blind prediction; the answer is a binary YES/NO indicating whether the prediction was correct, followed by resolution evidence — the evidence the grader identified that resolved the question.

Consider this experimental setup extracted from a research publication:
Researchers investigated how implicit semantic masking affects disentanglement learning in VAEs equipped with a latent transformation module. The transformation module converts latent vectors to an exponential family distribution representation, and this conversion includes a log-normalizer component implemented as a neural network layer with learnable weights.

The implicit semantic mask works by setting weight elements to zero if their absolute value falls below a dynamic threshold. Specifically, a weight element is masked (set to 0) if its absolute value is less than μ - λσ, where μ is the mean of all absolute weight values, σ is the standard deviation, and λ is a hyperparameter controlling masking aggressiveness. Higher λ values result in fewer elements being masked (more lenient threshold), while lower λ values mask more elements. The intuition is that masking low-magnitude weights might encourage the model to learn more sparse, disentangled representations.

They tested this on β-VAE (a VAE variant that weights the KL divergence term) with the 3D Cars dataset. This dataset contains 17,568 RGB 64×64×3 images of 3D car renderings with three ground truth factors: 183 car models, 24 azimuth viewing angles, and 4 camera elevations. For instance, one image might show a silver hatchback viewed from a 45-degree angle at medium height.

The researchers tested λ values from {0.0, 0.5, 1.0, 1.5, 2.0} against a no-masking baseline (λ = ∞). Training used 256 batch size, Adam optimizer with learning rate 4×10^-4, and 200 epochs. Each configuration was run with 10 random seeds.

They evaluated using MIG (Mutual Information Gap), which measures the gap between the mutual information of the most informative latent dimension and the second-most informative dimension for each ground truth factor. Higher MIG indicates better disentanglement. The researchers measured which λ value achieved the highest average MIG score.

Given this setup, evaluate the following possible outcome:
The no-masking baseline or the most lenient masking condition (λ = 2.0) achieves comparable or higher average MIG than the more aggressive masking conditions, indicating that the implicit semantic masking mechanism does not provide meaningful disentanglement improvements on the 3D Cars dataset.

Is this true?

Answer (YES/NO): NO